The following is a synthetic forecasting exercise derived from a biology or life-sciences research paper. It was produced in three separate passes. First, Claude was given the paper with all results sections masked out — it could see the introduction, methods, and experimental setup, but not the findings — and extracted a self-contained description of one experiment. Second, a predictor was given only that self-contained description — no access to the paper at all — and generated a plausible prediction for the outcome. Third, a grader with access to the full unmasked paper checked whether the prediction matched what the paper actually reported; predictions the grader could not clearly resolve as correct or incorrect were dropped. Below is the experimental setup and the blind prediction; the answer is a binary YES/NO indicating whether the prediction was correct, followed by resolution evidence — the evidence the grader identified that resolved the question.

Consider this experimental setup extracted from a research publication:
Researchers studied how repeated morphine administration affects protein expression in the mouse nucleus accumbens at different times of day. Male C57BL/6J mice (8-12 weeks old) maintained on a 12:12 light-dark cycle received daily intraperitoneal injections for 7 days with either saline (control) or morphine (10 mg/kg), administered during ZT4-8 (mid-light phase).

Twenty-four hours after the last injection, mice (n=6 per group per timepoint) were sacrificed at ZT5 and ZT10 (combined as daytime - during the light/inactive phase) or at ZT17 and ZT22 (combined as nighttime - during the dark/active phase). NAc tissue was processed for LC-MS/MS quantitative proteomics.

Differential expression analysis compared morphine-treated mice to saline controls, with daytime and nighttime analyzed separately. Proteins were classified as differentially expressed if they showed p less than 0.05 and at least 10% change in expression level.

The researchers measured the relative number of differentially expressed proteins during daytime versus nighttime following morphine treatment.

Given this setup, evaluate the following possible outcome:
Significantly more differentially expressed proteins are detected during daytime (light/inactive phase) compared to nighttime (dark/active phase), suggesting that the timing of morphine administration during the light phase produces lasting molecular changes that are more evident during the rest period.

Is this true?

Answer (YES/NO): NO